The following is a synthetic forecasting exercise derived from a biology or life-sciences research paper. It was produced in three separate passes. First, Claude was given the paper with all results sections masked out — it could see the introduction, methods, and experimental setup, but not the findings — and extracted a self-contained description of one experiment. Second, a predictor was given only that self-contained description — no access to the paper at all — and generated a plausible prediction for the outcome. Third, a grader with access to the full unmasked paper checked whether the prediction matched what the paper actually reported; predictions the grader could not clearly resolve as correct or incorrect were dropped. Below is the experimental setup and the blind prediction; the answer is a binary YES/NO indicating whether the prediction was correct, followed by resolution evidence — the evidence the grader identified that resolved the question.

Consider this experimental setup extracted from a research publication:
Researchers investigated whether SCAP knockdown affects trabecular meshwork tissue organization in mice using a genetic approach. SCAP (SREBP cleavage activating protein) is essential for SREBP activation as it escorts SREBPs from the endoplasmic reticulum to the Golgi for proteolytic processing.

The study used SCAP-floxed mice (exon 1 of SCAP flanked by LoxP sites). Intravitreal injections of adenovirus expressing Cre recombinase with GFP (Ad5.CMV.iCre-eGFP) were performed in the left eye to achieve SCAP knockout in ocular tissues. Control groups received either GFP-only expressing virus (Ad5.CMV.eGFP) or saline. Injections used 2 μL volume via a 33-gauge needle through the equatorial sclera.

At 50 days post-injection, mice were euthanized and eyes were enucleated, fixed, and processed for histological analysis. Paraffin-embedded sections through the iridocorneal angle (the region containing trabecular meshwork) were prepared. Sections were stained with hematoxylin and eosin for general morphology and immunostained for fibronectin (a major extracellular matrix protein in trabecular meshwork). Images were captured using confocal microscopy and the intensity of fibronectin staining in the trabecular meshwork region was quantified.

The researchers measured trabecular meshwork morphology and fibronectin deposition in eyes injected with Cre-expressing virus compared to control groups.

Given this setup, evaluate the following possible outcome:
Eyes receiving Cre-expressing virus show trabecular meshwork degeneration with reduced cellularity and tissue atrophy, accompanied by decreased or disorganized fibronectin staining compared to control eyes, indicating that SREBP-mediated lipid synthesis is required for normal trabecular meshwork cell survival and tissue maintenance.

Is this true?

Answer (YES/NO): NO